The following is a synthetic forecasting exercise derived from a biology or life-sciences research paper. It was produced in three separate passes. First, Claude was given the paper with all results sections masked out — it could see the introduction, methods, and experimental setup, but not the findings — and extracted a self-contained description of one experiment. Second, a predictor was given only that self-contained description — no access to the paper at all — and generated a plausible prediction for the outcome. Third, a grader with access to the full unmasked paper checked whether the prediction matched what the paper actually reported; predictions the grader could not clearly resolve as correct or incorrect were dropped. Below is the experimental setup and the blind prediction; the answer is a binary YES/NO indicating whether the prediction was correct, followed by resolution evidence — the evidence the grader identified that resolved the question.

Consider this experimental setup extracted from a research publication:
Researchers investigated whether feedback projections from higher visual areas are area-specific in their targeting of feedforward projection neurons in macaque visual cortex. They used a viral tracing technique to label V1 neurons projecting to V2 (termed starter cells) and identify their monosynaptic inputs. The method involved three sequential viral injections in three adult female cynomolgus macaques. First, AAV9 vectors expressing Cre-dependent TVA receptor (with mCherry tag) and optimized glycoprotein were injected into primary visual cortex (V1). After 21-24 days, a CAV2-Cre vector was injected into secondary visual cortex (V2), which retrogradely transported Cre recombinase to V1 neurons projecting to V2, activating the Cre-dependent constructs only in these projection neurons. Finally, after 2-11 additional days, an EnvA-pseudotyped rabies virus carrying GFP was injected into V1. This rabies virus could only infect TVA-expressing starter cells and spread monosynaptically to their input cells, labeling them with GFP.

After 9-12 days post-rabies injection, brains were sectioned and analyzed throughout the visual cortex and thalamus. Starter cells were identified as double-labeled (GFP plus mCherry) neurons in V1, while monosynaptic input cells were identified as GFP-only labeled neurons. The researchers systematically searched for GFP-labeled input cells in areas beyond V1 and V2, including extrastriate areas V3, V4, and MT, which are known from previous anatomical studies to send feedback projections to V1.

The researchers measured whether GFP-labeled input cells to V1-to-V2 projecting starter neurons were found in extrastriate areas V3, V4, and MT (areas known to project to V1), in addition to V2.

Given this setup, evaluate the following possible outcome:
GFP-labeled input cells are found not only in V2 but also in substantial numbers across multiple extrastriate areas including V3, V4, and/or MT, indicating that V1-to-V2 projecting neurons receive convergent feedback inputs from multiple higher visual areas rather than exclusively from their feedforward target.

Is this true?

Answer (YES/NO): NO